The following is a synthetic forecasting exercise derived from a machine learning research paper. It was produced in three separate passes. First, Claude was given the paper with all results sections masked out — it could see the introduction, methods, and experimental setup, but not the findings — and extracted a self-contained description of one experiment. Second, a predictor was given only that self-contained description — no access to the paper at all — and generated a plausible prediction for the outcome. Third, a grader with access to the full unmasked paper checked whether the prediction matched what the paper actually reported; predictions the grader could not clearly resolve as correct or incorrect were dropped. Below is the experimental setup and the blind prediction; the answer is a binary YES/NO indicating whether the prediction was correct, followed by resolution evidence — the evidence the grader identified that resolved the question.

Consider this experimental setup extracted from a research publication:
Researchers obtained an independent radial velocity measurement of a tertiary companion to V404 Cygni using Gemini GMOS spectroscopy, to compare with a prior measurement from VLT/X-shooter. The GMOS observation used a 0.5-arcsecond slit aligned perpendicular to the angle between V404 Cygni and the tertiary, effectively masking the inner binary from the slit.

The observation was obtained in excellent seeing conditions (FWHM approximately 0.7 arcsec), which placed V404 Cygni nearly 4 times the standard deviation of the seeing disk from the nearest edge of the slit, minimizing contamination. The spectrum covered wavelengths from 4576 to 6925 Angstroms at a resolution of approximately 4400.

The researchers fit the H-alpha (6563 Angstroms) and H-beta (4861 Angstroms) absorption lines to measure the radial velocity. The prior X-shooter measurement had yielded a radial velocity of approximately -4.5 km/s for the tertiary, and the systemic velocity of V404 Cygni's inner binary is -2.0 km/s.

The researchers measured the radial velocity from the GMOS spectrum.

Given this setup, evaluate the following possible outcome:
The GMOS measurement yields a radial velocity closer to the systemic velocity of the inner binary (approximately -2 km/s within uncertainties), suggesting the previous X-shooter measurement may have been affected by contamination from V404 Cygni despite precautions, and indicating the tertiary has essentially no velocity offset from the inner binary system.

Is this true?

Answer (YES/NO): NO